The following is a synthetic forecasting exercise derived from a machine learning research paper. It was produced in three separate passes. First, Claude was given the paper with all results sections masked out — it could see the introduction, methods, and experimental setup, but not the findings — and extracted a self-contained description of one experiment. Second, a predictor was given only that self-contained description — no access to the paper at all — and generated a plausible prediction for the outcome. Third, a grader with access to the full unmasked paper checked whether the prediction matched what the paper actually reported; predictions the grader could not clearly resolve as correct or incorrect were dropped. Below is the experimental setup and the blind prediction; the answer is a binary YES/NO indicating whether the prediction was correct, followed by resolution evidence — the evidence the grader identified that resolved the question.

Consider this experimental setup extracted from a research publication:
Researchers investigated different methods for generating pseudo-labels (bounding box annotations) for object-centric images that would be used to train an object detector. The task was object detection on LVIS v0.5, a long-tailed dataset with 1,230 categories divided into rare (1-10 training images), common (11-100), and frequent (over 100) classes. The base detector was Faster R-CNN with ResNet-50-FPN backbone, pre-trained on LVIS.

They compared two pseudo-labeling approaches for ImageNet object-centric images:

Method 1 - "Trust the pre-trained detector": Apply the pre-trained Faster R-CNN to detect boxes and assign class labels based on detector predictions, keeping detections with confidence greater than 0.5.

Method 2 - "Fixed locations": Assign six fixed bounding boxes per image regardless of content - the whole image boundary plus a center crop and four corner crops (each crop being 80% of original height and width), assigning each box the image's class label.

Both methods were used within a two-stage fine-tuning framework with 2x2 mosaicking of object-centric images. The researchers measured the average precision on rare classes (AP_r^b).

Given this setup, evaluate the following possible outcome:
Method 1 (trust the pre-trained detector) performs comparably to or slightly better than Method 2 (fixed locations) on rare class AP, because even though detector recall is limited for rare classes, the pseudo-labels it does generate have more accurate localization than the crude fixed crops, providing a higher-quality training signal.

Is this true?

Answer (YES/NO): NO